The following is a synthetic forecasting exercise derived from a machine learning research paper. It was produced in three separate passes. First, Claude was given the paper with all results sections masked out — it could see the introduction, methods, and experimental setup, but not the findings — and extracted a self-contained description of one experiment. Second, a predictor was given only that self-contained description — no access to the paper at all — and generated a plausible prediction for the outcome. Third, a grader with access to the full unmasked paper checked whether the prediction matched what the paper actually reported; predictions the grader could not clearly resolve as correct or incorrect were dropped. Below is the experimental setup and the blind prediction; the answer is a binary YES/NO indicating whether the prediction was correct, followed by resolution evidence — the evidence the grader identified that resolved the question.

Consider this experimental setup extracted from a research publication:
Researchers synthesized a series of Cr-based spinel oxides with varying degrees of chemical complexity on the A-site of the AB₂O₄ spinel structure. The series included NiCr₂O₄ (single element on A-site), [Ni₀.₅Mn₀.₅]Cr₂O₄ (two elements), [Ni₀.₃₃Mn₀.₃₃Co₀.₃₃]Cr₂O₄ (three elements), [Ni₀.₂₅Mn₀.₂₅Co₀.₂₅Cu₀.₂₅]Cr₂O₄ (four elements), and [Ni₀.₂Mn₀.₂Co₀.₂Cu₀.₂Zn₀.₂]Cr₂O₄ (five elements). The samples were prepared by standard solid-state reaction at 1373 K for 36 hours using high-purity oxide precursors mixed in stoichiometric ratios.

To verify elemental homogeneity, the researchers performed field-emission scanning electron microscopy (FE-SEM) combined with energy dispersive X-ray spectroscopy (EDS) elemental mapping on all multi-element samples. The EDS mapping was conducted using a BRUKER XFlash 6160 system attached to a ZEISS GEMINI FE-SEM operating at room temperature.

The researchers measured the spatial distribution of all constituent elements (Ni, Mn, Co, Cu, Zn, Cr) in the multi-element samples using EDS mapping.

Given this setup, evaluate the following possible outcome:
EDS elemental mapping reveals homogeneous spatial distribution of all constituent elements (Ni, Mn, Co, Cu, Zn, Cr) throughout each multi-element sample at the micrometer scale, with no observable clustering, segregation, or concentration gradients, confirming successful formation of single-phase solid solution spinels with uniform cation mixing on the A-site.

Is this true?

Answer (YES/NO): YES